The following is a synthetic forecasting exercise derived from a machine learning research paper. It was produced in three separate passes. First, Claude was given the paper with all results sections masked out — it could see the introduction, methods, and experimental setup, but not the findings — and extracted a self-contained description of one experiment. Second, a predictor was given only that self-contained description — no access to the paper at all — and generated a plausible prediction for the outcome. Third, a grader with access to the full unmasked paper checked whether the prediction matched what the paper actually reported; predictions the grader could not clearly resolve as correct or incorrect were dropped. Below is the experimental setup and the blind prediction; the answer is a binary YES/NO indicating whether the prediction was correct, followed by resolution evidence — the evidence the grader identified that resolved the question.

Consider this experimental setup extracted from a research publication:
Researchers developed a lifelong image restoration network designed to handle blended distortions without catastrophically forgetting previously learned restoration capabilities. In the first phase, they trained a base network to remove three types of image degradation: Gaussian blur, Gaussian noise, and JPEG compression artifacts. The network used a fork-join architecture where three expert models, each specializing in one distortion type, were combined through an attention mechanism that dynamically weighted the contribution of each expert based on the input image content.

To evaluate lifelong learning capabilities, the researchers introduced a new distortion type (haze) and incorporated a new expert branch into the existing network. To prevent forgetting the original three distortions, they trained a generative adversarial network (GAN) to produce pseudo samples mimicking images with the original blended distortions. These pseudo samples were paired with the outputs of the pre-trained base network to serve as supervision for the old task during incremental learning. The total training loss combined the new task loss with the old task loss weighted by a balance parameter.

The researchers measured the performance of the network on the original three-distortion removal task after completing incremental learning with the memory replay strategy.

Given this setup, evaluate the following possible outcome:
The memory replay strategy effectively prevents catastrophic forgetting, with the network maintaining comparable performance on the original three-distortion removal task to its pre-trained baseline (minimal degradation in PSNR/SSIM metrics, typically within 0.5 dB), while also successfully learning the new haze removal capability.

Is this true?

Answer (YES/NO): YES